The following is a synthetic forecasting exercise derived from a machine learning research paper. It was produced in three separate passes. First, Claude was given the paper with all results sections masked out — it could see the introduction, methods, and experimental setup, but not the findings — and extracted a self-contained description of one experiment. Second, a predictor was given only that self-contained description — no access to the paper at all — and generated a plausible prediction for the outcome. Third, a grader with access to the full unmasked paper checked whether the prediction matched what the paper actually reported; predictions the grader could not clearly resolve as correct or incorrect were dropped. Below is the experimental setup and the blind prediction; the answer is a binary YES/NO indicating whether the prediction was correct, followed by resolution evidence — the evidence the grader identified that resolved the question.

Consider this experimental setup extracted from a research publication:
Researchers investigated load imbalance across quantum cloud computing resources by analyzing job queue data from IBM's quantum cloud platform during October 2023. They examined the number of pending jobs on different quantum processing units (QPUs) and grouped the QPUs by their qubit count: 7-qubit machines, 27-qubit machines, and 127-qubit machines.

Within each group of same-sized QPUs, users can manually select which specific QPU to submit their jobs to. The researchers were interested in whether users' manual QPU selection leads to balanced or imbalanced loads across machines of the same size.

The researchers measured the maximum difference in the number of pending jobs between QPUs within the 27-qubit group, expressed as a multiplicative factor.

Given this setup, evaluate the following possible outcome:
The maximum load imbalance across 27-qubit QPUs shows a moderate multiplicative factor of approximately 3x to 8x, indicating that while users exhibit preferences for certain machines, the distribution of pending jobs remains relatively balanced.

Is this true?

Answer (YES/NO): NO